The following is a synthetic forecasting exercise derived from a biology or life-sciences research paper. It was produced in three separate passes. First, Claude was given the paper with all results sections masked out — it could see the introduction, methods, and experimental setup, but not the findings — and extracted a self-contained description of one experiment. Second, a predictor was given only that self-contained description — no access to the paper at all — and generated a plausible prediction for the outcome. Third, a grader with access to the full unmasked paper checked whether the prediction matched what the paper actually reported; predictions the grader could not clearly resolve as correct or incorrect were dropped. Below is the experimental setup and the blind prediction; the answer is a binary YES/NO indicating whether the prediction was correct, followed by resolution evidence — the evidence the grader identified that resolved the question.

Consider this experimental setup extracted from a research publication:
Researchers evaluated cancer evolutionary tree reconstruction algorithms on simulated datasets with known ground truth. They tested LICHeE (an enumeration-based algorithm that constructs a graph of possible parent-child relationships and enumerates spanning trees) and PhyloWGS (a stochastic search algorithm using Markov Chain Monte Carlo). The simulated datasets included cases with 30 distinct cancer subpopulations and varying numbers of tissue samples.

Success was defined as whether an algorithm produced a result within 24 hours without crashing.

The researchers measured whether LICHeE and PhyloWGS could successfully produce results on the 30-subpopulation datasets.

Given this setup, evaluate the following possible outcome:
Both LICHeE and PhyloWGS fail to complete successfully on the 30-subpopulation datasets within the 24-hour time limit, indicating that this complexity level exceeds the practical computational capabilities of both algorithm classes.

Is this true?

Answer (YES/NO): NO